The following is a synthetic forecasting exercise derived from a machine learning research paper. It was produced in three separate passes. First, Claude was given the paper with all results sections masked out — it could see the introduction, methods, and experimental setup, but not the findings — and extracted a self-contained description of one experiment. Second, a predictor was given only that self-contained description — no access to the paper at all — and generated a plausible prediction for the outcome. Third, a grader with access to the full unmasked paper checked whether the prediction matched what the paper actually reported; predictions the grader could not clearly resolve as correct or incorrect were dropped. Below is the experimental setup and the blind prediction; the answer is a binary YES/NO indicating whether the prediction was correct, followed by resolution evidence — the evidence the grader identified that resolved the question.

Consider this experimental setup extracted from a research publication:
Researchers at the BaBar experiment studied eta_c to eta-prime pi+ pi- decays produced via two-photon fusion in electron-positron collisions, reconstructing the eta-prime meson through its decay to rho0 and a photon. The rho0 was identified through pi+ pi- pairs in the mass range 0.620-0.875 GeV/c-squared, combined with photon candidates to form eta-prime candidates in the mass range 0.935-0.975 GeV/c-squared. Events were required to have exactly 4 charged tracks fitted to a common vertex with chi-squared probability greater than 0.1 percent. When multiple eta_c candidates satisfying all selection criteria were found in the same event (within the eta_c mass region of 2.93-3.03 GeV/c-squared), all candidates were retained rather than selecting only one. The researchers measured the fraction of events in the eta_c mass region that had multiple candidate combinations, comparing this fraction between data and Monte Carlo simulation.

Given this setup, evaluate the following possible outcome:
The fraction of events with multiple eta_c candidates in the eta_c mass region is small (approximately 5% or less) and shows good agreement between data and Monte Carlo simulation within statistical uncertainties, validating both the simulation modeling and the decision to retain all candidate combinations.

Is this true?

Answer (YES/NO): YES